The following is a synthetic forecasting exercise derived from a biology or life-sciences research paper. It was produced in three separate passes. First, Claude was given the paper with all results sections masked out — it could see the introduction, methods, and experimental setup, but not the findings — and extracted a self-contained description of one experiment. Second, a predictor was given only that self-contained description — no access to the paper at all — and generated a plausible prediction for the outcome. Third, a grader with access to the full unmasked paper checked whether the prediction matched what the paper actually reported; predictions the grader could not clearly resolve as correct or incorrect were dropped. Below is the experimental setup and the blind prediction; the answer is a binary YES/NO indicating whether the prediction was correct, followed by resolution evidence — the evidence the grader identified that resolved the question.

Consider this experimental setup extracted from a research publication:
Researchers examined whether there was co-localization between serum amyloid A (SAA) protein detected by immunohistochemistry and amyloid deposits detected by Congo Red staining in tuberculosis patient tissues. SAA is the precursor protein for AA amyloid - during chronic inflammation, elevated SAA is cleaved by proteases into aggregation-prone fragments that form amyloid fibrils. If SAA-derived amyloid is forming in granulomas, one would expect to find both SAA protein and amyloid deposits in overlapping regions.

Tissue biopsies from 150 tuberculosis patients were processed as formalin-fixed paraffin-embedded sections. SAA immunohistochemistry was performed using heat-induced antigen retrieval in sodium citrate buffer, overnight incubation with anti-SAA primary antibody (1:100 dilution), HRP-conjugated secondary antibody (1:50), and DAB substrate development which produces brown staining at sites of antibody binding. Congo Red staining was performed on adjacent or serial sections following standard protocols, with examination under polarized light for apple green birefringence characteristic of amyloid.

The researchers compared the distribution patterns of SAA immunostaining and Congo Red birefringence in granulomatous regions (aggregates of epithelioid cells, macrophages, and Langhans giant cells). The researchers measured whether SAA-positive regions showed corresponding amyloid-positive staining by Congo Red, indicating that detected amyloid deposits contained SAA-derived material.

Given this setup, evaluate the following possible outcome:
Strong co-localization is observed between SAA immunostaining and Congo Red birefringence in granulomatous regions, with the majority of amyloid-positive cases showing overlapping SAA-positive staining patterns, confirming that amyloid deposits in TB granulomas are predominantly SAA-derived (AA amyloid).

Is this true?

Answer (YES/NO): YES